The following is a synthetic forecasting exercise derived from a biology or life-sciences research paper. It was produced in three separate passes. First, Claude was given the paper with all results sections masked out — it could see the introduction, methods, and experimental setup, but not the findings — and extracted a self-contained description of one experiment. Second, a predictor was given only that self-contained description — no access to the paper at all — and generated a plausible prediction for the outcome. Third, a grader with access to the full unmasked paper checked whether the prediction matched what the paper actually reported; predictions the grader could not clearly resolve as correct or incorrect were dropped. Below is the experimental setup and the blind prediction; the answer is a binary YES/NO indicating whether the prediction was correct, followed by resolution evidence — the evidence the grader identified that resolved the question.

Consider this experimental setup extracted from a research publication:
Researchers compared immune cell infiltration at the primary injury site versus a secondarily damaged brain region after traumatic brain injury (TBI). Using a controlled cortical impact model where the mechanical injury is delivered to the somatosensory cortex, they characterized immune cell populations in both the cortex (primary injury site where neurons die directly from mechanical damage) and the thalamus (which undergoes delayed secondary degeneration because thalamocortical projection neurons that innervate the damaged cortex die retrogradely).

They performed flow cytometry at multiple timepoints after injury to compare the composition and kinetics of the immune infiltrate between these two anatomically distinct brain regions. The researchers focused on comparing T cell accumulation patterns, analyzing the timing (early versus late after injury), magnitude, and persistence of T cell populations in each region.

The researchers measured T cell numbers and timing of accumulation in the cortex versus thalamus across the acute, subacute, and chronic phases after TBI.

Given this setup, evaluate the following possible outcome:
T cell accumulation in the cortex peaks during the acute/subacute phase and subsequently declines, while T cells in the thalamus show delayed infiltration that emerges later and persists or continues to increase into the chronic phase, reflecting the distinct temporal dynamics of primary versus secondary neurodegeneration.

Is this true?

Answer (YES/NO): YES